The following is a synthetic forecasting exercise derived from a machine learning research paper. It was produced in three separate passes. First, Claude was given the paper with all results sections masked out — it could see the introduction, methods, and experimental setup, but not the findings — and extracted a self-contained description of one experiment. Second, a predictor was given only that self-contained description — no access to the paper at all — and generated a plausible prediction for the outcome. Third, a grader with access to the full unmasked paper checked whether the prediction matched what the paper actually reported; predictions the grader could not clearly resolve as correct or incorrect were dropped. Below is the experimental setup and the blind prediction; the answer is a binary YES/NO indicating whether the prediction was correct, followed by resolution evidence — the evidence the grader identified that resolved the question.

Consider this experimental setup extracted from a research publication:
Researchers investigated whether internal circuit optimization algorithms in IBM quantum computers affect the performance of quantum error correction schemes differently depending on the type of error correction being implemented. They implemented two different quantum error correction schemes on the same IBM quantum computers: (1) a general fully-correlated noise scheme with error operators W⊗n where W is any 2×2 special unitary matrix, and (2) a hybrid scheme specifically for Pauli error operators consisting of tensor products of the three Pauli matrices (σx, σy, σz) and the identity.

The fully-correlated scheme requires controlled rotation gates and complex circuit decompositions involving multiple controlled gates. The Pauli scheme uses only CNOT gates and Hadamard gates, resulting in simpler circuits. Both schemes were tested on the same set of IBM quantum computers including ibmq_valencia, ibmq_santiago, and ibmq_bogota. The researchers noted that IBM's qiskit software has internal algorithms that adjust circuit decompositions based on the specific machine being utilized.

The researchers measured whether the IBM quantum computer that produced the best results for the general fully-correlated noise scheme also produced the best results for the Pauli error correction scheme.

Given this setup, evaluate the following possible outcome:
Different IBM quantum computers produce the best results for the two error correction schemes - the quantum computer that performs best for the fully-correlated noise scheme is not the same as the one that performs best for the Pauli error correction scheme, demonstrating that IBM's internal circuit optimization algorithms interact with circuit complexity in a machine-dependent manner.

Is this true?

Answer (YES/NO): YES